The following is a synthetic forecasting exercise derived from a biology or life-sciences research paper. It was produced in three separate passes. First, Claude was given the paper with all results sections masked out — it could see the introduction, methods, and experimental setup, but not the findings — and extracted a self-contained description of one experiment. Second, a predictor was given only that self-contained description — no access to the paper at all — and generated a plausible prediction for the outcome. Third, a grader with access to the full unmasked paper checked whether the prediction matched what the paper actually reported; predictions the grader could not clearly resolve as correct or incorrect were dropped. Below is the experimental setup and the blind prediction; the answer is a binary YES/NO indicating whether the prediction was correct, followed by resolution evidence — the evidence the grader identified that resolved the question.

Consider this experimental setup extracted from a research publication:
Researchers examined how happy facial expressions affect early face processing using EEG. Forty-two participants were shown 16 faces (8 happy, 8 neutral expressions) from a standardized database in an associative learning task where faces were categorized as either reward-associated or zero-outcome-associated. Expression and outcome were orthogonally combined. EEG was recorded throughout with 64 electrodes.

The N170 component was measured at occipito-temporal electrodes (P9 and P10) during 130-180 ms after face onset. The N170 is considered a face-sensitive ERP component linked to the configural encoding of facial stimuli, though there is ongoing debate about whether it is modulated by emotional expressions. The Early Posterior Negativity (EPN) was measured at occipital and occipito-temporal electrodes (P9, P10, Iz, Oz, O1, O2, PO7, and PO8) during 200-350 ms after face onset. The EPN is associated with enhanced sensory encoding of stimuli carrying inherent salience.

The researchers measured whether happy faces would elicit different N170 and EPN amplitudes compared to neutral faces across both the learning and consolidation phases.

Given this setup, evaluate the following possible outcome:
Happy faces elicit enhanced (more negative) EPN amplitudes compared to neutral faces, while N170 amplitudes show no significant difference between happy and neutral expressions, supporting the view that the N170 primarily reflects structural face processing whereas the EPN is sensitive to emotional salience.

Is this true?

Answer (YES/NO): NO